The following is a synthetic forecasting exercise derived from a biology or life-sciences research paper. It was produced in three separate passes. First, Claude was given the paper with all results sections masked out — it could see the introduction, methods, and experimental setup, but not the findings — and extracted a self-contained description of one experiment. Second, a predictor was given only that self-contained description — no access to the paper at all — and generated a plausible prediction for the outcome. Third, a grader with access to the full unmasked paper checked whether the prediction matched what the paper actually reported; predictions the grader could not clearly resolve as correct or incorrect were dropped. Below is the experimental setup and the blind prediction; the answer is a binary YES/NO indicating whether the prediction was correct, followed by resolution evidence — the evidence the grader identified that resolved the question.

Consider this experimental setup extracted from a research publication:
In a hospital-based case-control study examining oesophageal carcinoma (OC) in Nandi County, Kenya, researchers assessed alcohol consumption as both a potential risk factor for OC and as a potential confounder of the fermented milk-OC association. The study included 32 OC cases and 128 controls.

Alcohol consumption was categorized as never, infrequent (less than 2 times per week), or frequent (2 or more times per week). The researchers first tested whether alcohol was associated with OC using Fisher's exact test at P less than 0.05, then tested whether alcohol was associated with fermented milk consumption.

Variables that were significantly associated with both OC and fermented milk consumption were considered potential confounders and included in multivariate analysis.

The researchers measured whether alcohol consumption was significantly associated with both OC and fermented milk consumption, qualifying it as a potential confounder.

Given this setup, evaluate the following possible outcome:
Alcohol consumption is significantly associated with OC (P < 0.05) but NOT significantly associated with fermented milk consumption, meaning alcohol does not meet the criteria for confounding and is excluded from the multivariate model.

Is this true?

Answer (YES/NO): NO